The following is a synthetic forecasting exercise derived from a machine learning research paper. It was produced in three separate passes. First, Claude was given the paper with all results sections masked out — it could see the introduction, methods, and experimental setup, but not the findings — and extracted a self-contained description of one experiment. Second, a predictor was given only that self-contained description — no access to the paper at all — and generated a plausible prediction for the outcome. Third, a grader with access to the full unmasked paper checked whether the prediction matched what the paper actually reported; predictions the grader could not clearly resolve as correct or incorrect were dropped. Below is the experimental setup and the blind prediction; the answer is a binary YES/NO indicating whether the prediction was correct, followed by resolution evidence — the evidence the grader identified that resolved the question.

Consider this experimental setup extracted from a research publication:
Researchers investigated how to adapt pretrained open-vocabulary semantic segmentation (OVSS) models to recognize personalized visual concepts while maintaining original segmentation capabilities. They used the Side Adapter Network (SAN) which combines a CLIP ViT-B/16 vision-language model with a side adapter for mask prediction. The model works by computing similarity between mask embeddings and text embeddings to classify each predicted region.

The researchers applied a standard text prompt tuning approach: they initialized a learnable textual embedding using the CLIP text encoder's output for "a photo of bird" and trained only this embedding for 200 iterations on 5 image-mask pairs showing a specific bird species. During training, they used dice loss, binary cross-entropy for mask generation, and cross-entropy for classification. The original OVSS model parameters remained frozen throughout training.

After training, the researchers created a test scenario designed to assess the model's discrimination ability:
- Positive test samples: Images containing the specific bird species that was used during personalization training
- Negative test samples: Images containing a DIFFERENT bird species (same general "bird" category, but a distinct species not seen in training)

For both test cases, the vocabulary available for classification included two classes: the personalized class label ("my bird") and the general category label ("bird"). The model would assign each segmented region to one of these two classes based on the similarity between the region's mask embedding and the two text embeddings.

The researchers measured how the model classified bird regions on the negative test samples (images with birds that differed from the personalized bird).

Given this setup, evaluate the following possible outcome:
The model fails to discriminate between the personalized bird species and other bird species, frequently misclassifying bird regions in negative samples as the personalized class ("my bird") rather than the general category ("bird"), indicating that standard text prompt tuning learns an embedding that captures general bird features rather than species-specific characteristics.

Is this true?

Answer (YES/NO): YES